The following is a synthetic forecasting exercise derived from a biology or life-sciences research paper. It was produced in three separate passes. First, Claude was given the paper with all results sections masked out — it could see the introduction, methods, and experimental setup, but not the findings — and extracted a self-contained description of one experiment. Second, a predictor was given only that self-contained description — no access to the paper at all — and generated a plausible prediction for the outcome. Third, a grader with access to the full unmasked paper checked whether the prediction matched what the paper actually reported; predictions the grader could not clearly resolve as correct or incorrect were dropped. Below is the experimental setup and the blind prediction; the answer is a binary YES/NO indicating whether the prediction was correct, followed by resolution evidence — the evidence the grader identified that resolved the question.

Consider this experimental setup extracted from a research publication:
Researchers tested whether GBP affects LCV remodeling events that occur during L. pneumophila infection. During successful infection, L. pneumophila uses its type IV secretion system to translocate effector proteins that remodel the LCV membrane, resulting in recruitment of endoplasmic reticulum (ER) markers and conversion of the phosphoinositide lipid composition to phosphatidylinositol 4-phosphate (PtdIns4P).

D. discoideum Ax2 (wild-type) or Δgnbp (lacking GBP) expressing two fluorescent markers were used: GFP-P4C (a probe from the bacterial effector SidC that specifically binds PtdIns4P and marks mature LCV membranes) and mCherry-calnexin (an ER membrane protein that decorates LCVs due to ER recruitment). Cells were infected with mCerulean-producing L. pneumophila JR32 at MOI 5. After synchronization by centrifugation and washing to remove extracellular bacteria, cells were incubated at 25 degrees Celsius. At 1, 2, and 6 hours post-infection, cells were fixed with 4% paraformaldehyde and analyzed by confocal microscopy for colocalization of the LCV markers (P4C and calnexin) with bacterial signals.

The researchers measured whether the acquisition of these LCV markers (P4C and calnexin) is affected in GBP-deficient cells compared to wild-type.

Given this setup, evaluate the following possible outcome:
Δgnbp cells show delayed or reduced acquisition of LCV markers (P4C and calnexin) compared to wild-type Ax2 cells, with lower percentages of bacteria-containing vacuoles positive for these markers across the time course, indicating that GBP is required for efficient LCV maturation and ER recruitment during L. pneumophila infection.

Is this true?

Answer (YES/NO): NO